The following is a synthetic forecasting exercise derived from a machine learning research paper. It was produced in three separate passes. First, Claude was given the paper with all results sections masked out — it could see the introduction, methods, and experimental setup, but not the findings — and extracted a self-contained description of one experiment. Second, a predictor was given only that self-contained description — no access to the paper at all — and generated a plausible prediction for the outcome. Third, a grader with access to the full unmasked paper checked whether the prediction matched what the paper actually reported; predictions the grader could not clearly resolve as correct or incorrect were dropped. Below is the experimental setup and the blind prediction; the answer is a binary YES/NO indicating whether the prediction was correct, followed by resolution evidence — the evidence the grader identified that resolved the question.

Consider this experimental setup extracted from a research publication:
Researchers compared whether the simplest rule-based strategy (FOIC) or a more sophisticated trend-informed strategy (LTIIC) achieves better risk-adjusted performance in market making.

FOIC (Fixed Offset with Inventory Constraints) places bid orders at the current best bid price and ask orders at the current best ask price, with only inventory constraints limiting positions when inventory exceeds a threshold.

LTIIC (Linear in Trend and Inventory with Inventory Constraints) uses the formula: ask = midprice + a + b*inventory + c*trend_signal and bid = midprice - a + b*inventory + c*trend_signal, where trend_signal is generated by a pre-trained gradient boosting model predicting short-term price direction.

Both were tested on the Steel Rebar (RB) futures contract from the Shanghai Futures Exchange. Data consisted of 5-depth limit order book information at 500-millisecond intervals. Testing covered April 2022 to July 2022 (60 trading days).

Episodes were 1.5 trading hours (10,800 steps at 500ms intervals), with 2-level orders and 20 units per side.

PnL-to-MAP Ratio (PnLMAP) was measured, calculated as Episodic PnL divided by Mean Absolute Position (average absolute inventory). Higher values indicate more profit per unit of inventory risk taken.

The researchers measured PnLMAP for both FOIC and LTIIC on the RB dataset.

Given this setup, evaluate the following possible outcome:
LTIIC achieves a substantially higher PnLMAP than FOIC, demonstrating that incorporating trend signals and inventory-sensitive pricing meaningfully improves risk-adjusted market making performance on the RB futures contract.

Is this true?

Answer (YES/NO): YES